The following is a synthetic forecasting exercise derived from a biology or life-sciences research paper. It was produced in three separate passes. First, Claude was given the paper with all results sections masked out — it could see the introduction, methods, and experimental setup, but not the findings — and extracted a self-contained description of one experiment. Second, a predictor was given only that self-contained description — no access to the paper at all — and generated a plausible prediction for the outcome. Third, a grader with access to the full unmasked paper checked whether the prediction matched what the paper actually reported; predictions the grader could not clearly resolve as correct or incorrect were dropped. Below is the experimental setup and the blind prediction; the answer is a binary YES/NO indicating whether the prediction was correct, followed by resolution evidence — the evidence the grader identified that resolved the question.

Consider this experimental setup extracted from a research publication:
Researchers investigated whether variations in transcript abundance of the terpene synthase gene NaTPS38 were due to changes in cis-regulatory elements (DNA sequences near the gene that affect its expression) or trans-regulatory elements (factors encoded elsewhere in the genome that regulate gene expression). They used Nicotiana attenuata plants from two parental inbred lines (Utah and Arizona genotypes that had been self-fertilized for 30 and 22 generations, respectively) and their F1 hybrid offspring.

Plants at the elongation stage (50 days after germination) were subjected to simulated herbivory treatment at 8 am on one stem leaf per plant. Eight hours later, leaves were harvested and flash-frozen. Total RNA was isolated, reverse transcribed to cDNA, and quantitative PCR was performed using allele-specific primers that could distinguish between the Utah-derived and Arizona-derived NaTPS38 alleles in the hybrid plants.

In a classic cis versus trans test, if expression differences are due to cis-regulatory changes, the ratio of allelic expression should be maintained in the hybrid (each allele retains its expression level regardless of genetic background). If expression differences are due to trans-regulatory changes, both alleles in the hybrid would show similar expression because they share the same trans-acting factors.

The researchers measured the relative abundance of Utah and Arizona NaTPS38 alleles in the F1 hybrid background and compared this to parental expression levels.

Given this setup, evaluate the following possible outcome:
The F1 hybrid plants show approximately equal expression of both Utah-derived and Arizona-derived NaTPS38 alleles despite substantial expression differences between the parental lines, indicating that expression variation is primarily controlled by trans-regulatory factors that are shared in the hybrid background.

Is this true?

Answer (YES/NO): NO